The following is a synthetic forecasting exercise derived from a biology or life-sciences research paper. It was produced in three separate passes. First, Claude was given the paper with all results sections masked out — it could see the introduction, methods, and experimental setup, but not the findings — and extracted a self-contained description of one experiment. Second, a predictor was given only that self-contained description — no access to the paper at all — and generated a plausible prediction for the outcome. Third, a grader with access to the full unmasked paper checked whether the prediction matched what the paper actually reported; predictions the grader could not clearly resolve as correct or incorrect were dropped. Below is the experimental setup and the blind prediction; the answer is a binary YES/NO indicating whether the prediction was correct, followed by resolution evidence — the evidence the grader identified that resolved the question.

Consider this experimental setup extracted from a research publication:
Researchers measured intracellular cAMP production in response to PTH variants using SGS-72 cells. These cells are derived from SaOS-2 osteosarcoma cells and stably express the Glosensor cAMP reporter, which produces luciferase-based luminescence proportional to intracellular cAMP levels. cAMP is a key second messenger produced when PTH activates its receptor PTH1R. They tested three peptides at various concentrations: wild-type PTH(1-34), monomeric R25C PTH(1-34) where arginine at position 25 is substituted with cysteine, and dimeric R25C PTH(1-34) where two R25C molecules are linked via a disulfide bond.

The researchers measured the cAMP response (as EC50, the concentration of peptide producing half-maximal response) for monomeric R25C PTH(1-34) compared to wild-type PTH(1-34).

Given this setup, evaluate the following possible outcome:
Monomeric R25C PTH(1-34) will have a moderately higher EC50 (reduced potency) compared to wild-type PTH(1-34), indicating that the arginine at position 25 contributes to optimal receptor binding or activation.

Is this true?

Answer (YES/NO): YES